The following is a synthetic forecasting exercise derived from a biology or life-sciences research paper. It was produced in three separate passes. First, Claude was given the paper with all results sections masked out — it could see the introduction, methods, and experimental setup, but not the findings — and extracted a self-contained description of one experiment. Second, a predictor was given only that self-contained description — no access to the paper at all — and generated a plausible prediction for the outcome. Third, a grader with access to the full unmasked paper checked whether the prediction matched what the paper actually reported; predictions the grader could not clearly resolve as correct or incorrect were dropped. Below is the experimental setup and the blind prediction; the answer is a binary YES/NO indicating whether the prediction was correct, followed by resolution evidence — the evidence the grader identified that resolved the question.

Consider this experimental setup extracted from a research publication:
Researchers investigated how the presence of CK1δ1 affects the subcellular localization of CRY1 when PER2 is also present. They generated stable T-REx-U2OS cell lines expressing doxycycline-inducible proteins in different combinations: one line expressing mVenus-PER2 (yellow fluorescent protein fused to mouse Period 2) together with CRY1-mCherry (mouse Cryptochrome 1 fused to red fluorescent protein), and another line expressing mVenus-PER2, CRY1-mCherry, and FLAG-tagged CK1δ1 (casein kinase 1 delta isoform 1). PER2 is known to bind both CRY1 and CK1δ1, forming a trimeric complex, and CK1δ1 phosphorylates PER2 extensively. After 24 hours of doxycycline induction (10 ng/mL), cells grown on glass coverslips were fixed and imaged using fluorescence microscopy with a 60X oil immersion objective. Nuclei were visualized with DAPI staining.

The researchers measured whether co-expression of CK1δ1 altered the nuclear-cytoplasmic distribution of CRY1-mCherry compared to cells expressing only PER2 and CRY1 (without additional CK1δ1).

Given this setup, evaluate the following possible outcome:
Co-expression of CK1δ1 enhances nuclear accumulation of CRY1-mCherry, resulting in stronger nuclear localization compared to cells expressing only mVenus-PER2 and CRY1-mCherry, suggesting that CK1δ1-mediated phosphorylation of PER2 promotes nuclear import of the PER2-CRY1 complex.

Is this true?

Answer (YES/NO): NO